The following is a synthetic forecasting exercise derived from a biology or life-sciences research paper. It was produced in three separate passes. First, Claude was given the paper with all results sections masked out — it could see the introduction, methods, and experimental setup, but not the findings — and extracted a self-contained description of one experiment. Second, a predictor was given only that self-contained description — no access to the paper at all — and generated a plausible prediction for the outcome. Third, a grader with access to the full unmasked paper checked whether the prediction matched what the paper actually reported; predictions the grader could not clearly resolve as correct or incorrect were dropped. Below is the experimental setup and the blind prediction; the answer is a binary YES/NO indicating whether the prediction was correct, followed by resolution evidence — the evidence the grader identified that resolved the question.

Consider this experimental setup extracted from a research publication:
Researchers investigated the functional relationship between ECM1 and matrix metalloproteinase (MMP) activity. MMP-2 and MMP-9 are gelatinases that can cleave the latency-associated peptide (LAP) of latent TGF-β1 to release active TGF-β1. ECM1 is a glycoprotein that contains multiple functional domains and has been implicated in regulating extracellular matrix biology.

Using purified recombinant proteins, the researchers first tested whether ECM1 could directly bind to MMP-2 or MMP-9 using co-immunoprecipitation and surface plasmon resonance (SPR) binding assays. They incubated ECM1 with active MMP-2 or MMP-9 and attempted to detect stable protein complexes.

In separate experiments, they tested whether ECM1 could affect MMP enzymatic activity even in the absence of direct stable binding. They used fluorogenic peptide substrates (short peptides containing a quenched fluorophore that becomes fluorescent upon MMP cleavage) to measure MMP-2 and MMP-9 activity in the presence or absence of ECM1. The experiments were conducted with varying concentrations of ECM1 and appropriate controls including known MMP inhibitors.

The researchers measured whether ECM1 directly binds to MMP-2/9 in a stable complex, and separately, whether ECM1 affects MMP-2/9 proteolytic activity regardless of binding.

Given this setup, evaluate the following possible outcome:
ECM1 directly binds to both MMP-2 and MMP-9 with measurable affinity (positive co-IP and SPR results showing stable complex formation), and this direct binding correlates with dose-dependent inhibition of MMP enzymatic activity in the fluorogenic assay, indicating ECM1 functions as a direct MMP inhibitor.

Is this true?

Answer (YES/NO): NO